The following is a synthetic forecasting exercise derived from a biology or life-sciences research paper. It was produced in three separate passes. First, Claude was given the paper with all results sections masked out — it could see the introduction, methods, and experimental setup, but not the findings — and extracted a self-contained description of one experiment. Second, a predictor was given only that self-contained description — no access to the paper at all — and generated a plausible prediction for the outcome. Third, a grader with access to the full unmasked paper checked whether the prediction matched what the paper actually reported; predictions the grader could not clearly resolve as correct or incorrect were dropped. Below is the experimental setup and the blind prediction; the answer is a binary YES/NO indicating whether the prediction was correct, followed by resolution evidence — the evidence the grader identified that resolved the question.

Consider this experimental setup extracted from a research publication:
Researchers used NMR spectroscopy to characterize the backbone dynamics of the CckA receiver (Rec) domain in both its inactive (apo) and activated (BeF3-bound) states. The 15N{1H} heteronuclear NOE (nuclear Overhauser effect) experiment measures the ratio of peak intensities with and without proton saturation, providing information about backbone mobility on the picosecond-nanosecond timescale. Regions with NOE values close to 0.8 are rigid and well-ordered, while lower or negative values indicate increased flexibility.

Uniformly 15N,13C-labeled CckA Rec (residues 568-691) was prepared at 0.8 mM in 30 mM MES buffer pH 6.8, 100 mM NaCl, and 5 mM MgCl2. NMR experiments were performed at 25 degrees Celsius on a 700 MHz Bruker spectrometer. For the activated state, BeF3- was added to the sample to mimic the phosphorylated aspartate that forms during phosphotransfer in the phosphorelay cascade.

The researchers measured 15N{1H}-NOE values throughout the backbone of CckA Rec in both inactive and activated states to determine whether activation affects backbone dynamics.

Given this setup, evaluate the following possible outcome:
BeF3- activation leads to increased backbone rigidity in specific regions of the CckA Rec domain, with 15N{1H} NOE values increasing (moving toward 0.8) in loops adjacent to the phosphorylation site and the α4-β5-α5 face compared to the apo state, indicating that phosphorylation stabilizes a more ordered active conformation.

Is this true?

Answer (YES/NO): NO